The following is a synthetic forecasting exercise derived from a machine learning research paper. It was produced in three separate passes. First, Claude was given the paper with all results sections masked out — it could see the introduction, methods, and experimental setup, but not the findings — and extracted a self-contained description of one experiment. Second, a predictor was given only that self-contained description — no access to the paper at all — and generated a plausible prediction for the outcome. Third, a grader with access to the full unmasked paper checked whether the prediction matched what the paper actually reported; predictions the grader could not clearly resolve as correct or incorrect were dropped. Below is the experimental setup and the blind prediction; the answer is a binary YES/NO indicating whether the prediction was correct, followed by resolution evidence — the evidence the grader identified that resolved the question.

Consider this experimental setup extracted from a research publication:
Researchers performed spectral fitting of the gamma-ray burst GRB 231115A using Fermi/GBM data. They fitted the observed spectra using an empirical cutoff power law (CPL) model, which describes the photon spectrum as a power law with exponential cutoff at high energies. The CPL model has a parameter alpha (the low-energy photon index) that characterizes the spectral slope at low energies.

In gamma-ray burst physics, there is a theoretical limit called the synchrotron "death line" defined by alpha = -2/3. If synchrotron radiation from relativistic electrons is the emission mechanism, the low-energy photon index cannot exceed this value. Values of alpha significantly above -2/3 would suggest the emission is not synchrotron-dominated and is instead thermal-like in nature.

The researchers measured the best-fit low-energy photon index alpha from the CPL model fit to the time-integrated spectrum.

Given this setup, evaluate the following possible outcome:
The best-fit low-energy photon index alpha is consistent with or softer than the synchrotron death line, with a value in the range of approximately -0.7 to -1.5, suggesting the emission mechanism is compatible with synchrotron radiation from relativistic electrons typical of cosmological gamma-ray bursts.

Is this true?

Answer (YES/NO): NO